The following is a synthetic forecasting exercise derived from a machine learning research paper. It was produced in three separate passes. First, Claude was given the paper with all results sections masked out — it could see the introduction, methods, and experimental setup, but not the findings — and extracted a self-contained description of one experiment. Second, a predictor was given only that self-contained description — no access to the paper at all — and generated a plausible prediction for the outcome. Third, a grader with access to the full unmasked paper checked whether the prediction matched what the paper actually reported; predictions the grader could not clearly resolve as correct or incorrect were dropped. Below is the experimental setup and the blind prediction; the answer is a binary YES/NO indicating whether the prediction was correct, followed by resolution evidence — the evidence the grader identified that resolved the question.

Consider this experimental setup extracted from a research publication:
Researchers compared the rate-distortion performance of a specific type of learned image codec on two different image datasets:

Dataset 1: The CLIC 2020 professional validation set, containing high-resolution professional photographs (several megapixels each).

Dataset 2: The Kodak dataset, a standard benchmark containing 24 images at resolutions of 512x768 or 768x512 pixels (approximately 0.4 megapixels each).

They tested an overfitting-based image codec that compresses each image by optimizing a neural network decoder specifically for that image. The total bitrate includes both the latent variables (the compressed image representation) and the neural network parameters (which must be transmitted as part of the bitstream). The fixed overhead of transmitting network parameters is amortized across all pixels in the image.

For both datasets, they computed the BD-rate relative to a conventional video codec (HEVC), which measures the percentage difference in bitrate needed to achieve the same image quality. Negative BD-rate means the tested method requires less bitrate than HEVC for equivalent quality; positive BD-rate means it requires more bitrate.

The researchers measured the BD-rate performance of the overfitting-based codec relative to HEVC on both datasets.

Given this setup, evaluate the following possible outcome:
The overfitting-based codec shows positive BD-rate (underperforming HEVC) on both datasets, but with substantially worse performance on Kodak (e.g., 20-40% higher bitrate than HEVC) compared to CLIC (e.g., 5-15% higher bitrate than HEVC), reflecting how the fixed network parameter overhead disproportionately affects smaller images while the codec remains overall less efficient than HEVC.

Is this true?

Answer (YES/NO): NO